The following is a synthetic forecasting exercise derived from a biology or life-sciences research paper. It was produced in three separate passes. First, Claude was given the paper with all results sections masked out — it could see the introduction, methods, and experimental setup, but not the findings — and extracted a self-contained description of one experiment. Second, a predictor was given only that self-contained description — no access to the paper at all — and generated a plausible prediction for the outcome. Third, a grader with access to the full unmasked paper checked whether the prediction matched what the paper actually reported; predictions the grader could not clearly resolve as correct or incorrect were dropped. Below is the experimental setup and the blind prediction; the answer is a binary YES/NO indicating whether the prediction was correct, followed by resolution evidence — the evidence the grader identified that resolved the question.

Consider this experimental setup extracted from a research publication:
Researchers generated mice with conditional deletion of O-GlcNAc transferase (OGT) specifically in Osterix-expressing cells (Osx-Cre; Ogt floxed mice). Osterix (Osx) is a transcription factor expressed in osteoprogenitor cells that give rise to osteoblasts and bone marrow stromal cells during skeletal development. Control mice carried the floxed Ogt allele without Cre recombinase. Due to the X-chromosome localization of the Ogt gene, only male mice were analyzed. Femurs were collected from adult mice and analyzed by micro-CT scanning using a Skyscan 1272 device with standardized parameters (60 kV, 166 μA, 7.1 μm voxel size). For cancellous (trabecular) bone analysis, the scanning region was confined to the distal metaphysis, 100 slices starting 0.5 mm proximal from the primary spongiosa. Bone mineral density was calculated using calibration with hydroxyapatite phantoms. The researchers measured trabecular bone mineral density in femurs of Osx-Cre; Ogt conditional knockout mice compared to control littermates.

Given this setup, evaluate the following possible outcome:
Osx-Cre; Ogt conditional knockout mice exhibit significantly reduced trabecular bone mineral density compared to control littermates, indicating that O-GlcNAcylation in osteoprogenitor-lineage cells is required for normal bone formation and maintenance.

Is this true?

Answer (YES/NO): YES